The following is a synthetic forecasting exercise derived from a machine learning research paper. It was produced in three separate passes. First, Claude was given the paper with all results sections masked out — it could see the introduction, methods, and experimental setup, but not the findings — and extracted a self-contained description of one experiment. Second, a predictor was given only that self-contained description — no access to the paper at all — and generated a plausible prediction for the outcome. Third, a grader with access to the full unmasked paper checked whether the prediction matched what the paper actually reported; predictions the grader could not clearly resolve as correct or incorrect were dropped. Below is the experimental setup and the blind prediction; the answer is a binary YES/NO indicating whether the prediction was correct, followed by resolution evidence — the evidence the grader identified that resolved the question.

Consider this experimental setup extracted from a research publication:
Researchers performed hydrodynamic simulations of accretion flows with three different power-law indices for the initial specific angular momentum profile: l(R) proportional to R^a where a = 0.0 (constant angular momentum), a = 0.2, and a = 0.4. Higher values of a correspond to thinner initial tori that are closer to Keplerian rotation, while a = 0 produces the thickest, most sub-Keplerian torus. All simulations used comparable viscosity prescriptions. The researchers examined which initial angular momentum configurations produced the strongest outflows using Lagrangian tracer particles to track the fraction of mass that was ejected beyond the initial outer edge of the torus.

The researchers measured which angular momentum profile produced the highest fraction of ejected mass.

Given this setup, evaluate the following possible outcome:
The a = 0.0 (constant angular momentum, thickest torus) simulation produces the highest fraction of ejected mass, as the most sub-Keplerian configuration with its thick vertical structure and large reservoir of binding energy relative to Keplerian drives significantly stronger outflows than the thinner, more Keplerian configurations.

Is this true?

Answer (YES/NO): NO